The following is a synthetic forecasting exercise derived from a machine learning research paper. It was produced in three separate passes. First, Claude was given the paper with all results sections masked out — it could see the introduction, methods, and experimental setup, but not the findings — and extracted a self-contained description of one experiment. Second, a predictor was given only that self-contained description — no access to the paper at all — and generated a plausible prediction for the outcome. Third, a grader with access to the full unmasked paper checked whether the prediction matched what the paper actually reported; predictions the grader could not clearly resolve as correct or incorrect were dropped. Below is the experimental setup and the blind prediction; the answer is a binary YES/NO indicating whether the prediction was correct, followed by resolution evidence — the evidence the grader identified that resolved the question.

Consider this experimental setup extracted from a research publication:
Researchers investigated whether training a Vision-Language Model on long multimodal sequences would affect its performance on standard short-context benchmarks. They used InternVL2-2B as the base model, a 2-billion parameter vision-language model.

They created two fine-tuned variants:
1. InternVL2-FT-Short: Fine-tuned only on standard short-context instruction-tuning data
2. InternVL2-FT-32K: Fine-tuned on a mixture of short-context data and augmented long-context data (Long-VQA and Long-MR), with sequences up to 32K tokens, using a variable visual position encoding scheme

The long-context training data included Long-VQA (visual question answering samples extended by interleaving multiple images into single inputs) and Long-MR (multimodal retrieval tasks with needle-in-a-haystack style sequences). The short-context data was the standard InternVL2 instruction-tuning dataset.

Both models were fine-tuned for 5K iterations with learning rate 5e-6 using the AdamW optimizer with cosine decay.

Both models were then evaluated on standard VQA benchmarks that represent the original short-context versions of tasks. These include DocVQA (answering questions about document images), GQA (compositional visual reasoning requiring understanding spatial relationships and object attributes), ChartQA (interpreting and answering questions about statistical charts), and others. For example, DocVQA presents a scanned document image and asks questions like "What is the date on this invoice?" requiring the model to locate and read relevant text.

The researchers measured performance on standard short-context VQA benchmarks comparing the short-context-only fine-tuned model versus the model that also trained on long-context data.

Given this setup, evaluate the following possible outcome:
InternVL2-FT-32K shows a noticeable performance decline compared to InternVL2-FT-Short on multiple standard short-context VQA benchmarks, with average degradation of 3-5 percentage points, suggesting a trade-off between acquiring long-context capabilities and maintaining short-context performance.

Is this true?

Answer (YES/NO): NO